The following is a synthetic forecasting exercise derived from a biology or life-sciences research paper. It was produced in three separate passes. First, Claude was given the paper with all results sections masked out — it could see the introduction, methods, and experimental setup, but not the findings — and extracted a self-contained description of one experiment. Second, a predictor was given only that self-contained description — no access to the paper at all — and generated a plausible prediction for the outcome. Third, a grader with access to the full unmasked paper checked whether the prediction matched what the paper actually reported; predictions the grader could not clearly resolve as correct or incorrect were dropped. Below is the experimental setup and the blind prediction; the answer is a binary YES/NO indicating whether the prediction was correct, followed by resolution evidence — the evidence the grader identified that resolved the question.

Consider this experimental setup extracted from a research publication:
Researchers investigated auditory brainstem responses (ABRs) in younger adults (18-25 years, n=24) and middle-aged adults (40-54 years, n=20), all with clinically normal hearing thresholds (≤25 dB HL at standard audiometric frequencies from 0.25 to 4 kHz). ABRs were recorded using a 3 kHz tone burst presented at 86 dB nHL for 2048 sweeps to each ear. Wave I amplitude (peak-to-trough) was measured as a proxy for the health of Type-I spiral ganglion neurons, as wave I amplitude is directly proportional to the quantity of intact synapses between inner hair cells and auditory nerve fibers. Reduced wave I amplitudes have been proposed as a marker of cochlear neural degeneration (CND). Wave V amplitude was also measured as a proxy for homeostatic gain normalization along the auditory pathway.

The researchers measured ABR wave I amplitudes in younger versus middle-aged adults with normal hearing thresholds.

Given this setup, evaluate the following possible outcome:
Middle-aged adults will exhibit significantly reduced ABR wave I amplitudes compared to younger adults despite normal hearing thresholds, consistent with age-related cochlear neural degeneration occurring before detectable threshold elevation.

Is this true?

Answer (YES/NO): YES